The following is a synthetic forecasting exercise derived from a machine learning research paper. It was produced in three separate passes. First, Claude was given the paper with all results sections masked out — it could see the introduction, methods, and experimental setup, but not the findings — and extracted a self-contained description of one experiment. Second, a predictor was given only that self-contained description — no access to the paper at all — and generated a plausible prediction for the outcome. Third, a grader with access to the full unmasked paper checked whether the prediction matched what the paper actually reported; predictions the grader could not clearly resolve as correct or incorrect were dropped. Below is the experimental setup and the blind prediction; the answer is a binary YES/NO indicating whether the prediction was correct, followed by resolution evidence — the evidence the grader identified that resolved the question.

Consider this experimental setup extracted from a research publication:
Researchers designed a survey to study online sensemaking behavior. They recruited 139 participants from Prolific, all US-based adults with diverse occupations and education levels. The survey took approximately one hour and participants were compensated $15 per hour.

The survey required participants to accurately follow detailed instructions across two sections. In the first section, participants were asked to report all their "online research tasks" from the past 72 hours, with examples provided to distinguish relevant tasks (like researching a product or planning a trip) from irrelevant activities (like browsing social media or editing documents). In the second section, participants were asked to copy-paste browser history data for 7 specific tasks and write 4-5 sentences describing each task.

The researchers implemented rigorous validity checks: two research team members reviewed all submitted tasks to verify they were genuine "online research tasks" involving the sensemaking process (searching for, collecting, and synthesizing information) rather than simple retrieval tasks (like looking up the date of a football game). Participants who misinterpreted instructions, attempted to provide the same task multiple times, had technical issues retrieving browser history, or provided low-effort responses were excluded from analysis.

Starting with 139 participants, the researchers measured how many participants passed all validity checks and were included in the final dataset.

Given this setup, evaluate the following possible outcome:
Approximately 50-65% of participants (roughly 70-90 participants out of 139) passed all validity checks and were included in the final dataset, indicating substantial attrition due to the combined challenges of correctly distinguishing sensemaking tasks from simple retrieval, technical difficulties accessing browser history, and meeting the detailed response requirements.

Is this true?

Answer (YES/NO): NO